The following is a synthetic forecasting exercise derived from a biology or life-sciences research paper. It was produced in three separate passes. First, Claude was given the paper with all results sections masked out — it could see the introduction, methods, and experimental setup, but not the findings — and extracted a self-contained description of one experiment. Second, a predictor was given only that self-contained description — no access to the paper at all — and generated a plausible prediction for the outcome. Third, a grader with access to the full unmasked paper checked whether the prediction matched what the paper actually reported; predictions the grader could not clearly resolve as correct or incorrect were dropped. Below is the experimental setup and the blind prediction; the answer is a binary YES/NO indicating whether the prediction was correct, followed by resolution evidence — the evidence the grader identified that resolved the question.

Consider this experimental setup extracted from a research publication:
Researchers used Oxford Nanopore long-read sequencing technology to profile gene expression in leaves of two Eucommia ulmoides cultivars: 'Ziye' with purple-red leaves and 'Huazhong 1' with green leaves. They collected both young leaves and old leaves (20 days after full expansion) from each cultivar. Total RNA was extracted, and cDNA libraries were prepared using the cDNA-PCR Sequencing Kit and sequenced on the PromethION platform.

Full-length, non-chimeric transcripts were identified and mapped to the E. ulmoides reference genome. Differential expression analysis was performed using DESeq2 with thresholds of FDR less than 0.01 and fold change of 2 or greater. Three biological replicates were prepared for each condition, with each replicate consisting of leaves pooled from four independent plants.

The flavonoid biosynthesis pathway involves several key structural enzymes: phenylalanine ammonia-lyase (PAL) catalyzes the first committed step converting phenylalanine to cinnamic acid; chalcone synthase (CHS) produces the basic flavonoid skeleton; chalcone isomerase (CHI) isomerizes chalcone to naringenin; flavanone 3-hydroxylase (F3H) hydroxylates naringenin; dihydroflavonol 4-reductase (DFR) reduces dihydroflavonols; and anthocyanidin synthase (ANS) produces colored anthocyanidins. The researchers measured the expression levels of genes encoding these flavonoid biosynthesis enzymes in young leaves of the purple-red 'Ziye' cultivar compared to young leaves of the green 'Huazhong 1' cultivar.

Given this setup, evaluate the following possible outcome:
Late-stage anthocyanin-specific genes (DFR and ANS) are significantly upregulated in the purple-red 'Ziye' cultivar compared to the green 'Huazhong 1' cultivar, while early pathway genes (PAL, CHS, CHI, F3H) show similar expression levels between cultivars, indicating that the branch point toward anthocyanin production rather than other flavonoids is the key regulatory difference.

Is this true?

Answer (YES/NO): NO